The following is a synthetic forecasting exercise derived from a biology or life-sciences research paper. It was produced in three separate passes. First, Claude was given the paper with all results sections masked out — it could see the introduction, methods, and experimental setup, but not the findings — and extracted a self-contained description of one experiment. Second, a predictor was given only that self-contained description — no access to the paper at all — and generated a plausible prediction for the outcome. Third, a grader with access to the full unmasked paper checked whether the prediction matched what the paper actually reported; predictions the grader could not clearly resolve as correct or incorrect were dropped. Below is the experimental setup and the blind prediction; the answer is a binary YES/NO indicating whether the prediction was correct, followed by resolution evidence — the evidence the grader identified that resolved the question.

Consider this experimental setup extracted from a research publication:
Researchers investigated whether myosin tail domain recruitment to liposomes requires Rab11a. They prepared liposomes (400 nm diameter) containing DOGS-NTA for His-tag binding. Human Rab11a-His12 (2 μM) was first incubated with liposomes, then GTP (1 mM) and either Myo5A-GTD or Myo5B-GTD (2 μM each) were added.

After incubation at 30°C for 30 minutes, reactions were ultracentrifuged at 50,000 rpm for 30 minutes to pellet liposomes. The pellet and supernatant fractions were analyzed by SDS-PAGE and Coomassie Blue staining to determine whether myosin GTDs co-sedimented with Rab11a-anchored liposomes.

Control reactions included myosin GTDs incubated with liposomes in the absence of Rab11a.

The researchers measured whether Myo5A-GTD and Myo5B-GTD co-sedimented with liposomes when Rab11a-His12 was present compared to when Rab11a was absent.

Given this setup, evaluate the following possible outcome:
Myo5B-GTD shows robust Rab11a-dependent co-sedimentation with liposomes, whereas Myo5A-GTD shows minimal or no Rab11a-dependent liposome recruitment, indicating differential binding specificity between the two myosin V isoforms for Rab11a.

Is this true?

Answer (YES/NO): NO